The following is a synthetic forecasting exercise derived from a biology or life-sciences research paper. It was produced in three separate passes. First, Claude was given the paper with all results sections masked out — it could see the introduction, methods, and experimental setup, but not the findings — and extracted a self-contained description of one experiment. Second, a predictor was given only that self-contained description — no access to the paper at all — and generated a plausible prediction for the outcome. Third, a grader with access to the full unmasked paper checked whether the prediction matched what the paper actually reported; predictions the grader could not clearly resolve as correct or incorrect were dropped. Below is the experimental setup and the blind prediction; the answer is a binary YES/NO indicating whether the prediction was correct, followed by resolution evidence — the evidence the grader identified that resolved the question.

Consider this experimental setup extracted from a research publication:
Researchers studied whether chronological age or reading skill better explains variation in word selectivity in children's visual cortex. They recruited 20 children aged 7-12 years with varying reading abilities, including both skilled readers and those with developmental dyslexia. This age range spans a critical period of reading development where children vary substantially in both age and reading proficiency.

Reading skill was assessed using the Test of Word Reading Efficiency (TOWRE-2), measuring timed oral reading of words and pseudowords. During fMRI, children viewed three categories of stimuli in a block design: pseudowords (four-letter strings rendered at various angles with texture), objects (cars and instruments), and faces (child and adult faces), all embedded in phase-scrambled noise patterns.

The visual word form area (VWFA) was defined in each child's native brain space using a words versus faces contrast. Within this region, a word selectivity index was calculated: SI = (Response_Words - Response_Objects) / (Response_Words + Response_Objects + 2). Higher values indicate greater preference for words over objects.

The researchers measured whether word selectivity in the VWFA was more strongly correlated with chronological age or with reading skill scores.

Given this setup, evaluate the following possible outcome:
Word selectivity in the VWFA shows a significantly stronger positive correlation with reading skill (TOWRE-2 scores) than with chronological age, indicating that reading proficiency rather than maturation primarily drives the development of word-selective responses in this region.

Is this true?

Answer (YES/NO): YES